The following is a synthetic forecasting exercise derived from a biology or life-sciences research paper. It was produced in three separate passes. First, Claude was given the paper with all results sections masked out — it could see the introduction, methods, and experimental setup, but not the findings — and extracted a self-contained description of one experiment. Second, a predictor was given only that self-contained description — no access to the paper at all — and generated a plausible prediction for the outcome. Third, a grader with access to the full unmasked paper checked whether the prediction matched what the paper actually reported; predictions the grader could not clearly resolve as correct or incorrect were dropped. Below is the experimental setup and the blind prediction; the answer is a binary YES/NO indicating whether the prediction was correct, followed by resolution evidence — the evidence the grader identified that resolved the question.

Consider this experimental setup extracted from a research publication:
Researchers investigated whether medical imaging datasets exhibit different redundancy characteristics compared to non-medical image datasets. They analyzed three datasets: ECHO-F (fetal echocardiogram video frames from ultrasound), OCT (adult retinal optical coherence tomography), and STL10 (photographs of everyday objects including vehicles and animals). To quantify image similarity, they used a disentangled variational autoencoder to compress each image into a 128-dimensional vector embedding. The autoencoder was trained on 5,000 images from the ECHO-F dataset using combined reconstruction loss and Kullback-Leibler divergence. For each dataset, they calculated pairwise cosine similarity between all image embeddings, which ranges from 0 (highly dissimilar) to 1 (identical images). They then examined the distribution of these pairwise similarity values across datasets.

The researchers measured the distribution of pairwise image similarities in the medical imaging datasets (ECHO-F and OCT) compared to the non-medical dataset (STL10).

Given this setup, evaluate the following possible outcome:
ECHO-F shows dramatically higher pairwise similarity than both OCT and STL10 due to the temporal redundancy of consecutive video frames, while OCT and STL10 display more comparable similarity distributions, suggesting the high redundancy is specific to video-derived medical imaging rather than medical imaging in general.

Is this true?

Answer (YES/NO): NO